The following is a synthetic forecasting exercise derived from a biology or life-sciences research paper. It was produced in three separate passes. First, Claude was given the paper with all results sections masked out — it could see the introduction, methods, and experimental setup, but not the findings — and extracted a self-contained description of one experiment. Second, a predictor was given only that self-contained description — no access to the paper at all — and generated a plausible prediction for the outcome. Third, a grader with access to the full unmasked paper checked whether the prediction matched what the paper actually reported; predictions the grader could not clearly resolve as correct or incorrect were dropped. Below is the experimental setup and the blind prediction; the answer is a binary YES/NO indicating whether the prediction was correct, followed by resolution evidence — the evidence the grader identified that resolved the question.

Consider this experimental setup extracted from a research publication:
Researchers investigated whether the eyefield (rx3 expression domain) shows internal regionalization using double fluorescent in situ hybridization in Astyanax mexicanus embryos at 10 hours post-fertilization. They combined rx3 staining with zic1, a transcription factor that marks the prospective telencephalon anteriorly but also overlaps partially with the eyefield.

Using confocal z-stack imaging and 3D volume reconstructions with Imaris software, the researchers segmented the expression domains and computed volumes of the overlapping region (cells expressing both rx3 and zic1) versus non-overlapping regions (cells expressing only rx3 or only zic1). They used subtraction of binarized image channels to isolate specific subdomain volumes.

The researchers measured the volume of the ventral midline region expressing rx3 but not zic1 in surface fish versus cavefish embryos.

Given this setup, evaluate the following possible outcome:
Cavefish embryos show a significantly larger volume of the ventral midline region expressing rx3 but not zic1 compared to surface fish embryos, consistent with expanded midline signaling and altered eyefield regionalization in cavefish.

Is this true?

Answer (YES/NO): YES